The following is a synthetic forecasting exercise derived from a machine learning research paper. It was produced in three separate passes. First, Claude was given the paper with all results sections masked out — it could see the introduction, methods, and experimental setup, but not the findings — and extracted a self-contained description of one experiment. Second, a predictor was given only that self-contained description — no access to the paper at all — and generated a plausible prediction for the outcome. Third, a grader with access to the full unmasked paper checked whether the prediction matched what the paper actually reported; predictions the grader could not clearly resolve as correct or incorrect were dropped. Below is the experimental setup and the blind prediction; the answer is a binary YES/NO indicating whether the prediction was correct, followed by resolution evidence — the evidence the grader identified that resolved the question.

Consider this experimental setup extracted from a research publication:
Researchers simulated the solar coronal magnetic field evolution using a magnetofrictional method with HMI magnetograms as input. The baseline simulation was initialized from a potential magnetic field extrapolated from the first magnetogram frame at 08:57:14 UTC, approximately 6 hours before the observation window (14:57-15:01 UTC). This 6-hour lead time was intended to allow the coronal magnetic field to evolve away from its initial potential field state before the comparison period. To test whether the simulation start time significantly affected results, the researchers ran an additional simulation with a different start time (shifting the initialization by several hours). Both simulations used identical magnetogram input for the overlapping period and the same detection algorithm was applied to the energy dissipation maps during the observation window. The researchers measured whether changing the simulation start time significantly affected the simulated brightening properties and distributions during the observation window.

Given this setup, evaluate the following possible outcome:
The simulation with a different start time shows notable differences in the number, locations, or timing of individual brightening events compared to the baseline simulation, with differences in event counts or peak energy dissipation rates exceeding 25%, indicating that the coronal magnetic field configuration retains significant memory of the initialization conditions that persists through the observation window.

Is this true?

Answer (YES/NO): NO